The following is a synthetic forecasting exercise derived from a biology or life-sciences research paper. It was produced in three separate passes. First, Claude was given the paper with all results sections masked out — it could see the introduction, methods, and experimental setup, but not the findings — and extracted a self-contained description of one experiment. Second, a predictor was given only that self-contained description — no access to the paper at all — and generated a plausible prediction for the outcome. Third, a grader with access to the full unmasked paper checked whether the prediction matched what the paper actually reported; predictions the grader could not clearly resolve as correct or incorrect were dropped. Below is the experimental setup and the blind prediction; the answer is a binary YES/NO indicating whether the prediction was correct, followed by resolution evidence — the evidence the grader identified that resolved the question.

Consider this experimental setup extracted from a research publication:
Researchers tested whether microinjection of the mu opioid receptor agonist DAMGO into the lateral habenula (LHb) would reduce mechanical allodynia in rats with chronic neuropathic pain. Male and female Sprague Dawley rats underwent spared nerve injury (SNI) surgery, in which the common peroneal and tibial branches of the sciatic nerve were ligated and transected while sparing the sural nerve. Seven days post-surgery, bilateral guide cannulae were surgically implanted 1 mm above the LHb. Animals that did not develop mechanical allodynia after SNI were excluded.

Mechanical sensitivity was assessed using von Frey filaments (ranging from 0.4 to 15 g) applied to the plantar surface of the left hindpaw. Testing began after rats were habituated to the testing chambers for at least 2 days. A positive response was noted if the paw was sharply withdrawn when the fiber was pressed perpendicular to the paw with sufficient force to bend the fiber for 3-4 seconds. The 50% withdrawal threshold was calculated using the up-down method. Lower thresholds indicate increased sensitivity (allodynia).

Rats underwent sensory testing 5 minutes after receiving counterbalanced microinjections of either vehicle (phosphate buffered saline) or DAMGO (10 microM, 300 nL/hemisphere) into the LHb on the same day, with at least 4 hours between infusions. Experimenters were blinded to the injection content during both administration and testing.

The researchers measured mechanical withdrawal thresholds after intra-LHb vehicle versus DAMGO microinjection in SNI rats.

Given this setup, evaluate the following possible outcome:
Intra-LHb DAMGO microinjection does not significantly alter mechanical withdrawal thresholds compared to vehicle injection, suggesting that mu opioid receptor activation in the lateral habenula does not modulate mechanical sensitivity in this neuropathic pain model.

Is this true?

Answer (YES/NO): NO